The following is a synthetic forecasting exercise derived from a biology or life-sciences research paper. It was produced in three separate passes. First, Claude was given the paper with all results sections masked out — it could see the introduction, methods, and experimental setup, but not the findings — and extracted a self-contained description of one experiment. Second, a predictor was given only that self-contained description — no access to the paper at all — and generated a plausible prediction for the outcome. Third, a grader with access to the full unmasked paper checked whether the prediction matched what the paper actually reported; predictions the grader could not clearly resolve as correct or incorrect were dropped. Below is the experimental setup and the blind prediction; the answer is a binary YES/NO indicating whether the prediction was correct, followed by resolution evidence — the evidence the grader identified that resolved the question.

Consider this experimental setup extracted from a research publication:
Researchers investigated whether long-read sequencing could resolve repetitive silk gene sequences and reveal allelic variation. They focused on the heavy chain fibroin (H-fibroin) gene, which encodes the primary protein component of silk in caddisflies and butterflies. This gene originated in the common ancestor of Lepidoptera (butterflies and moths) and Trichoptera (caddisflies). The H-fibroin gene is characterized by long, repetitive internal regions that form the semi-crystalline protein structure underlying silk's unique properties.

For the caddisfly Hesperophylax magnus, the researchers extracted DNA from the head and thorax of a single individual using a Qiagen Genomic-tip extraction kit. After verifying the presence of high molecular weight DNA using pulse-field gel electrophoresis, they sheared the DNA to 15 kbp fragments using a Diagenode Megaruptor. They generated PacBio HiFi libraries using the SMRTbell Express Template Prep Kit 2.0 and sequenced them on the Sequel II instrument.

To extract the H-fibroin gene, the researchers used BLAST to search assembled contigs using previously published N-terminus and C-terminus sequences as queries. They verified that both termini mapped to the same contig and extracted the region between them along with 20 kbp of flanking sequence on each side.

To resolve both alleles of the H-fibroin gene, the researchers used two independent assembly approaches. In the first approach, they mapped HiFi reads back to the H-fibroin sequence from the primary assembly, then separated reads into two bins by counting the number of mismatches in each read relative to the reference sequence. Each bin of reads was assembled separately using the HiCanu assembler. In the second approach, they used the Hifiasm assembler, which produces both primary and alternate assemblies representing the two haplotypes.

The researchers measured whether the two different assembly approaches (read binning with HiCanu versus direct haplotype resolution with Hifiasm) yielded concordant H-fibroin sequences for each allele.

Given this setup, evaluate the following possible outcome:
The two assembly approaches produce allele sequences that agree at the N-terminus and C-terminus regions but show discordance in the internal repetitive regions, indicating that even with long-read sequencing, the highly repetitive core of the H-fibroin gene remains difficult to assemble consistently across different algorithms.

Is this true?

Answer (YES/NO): NO